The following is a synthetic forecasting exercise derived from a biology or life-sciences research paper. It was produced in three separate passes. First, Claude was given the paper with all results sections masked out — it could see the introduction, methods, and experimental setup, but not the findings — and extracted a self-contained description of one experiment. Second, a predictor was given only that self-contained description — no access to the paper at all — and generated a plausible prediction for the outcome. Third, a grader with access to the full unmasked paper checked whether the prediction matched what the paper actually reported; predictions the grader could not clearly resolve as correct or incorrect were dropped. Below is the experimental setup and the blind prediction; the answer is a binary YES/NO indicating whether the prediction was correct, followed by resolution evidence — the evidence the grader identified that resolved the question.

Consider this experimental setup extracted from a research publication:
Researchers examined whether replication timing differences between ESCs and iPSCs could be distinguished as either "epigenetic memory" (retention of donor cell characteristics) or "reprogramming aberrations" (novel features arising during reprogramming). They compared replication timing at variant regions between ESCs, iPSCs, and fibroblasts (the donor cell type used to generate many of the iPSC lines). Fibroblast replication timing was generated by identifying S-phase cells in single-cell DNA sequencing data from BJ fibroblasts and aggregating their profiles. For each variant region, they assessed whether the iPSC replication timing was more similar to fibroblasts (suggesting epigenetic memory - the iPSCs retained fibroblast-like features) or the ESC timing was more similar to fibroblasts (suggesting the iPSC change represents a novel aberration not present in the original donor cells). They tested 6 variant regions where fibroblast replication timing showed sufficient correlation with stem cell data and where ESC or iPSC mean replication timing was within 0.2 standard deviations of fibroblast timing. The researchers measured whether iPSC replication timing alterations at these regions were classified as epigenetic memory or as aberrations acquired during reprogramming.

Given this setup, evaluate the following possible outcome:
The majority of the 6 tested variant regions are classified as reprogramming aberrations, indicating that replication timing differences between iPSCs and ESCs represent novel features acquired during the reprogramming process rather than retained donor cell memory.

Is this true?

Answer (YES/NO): NO